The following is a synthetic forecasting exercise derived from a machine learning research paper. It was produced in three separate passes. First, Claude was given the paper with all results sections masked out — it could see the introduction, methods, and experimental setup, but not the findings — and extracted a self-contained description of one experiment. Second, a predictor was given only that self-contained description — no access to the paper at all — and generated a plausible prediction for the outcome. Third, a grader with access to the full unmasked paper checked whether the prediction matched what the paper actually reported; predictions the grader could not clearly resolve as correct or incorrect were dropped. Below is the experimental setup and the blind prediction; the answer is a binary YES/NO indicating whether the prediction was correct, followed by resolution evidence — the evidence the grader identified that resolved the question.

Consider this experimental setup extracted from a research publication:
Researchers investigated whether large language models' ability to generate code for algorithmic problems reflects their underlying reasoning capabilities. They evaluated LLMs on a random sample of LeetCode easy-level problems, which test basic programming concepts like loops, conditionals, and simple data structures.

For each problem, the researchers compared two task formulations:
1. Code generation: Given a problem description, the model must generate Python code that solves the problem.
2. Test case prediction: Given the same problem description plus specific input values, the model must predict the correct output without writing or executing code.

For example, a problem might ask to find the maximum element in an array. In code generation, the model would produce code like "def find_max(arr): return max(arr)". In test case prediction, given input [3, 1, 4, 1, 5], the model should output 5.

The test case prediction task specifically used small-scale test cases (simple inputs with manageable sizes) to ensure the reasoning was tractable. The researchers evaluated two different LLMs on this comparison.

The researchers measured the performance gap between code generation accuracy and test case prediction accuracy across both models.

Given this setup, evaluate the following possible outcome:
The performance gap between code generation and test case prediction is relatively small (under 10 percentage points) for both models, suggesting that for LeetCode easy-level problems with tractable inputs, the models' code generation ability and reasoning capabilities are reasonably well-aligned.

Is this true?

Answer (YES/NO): NO